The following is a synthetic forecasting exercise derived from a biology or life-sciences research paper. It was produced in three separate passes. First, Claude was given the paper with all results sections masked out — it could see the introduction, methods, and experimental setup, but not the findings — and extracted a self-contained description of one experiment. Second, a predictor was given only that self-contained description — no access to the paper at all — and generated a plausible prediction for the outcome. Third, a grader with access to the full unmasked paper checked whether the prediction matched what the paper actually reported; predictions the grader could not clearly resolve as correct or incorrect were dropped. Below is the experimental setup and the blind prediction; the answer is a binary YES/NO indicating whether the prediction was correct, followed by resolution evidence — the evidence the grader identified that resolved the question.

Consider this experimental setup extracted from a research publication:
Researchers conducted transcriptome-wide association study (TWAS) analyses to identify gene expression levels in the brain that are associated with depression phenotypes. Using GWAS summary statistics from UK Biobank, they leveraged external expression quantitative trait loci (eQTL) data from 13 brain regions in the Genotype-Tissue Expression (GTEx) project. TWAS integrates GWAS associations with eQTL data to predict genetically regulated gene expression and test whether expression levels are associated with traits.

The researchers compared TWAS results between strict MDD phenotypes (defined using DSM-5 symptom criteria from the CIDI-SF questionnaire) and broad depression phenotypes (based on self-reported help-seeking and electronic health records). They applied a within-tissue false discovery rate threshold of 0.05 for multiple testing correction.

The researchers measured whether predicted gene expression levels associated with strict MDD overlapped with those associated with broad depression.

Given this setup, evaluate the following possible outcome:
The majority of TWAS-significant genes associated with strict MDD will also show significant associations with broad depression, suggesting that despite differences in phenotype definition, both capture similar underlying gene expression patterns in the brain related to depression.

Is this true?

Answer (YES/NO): NO